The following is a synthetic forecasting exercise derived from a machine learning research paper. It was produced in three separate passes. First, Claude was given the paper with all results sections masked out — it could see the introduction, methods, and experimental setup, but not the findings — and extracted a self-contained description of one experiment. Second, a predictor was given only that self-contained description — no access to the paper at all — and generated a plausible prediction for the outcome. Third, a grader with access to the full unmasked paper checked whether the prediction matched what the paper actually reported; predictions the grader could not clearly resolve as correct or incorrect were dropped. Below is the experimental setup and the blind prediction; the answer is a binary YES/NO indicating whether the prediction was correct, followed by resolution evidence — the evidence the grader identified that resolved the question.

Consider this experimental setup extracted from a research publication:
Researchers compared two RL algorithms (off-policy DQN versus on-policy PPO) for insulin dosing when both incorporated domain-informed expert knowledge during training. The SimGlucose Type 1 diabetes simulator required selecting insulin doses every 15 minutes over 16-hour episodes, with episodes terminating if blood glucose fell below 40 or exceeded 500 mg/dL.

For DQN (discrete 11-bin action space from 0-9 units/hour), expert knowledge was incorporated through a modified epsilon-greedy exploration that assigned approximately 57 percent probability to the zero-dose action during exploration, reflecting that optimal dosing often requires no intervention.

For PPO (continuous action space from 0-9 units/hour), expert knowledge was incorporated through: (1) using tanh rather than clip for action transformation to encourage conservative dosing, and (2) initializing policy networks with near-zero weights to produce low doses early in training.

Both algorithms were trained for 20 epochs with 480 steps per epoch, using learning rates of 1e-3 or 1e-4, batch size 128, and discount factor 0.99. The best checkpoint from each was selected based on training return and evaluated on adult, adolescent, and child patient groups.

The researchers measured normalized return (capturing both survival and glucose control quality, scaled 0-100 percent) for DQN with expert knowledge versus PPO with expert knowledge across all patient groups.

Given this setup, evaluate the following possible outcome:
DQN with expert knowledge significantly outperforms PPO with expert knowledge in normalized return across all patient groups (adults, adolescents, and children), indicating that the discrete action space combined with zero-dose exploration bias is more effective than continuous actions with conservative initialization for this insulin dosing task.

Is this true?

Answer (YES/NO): NO